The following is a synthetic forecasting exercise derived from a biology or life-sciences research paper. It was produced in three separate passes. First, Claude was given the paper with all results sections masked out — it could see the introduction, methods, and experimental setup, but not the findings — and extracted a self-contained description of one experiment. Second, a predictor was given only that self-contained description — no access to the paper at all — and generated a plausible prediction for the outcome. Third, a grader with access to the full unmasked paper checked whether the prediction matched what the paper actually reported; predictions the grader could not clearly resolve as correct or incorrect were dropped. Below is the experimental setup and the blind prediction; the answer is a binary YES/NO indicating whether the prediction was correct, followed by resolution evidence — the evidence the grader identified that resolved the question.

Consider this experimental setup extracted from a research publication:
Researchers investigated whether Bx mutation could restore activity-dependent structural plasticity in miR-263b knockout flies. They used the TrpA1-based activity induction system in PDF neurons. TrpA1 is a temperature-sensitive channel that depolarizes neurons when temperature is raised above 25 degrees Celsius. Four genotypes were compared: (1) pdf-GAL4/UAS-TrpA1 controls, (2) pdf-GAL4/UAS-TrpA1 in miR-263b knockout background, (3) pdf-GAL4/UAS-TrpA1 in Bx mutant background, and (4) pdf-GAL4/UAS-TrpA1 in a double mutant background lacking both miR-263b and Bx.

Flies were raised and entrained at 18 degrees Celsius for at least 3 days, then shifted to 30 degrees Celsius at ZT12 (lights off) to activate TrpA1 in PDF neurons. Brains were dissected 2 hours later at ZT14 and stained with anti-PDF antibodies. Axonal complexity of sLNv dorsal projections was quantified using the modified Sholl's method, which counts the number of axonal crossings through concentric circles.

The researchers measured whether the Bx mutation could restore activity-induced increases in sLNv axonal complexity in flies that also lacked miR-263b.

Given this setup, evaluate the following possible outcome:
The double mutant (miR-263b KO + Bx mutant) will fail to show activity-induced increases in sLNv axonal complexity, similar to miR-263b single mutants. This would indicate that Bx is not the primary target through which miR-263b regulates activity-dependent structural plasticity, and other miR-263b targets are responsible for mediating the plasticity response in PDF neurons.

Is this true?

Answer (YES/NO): NO